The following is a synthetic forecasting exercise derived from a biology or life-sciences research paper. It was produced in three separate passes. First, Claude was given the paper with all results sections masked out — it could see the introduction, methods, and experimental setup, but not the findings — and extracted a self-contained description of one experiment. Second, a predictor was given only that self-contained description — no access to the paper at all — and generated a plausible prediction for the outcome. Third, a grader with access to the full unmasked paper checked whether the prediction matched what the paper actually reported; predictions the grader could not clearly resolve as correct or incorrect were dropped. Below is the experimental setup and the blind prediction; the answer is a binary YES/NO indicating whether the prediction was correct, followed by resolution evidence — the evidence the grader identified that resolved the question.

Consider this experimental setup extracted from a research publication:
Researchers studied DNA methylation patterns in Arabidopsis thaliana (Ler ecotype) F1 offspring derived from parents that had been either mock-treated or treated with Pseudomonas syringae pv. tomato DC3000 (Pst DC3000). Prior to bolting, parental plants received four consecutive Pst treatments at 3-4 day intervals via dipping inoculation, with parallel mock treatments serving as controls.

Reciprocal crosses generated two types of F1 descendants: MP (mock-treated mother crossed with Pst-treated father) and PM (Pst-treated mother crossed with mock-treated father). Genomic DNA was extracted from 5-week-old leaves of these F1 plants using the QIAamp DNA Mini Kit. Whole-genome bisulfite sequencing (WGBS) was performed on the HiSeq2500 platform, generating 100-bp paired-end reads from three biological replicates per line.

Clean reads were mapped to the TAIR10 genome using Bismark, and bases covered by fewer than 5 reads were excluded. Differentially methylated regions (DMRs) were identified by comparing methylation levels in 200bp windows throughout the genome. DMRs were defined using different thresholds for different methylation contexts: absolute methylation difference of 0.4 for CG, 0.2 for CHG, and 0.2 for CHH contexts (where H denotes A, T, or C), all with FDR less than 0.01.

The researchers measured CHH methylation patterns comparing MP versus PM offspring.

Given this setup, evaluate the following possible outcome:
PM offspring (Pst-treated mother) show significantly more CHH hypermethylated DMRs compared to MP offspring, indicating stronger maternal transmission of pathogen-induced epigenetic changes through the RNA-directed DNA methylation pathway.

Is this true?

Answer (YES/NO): NO